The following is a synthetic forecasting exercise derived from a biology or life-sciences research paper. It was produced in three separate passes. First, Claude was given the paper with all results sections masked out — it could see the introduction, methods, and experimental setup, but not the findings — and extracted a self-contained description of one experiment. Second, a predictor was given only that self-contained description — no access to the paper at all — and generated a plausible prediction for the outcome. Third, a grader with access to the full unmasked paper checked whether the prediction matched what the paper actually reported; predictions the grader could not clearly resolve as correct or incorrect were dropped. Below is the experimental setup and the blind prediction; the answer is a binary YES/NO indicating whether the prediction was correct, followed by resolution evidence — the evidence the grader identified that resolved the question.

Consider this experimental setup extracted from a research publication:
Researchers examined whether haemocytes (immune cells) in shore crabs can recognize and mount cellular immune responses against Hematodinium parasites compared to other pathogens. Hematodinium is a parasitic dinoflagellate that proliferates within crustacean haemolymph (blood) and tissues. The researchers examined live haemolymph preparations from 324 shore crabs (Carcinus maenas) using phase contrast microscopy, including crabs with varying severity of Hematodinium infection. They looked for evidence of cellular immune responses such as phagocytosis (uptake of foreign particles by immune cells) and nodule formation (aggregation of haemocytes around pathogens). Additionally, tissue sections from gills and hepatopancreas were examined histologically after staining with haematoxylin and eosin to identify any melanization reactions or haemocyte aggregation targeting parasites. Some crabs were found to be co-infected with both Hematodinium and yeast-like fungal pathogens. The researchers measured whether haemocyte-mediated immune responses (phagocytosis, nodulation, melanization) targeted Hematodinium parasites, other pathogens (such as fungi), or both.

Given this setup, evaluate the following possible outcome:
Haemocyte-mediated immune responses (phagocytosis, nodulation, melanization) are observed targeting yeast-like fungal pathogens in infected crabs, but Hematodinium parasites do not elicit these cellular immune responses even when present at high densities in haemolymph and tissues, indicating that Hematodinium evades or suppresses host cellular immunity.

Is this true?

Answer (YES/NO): YES